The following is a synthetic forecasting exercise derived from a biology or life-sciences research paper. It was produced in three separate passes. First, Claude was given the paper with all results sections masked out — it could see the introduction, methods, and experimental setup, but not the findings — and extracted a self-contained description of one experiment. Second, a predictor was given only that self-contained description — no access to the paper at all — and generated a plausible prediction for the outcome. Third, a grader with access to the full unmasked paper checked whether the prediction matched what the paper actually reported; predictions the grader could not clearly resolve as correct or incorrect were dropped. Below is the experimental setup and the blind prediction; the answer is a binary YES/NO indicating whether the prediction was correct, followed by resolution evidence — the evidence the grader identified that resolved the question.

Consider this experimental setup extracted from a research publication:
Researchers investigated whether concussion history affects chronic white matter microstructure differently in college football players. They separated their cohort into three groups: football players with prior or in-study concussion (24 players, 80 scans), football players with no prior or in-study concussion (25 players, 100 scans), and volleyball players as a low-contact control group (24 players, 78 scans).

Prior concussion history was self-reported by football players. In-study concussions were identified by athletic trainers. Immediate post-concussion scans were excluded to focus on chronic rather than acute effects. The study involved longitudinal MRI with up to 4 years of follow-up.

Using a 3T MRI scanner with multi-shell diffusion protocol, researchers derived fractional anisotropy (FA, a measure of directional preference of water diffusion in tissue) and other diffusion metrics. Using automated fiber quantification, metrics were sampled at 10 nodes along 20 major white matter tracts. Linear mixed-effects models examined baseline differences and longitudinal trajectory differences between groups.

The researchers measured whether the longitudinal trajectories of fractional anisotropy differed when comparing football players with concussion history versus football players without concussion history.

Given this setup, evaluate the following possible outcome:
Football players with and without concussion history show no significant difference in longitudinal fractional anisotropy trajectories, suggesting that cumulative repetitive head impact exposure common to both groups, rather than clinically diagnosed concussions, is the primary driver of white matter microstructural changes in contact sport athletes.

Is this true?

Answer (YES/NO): NO